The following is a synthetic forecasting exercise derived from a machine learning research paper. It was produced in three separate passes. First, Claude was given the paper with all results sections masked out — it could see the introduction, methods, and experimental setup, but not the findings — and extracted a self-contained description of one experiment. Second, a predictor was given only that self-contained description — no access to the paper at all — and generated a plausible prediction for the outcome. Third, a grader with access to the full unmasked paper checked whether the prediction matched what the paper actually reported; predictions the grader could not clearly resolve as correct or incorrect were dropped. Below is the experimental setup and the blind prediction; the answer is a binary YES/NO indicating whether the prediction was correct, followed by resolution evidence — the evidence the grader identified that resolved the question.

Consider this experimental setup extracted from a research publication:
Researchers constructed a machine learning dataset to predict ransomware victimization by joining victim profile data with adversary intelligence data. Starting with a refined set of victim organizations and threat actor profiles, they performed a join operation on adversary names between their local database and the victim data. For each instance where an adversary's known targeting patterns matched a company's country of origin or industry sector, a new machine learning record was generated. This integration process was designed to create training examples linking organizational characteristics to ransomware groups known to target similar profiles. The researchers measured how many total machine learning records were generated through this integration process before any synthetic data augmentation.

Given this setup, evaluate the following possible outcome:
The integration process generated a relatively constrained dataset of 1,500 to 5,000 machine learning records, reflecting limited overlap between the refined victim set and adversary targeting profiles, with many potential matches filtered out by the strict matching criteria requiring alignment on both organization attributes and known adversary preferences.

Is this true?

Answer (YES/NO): NO